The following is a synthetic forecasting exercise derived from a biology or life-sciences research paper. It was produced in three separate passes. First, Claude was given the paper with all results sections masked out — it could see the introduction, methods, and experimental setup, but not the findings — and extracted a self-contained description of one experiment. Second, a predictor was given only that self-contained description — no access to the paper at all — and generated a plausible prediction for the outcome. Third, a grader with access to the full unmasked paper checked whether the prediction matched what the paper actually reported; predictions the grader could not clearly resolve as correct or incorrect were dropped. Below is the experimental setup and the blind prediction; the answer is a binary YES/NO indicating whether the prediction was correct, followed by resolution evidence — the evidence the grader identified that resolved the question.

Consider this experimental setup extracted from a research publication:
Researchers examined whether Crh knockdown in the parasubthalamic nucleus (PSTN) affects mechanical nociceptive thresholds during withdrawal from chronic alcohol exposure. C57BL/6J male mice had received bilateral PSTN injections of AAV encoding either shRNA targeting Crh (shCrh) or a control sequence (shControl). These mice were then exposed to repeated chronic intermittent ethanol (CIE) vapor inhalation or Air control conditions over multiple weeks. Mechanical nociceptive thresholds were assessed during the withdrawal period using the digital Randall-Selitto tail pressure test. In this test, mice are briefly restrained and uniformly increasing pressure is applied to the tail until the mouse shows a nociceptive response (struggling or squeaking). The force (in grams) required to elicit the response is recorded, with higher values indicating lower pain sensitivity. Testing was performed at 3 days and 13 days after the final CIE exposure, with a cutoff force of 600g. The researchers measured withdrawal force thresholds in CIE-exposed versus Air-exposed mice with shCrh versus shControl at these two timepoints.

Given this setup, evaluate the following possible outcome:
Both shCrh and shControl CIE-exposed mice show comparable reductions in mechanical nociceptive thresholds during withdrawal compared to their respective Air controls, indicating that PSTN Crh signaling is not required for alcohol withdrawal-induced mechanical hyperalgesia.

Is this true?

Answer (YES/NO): NO